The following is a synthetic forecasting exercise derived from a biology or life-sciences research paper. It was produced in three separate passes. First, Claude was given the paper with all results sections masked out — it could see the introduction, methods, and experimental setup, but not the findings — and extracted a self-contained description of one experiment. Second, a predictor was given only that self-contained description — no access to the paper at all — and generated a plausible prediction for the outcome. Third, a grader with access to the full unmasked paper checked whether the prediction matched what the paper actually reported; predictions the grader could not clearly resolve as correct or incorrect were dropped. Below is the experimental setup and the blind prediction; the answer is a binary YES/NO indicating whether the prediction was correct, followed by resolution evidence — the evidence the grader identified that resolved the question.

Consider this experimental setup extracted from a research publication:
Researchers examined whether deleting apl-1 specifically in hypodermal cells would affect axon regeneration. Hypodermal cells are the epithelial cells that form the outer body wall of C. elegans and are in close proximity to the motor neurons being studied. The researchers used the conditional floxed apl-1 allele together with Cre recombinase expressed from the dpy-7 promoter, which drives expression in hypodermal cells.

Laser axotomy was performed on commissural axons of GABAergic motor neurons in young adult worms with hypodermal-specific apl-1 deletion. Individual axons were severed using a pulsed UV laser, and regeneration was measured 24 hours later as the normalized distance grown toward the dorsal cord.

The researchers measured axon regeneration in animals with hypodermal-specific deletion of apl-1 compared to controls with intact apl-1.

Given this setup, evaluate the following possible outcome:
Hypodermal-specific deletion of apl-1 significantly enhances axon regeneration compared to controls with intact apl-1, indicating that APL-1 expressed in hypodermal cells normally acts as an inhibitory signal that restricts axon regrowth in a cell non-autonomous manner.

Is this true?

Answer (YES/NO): NO